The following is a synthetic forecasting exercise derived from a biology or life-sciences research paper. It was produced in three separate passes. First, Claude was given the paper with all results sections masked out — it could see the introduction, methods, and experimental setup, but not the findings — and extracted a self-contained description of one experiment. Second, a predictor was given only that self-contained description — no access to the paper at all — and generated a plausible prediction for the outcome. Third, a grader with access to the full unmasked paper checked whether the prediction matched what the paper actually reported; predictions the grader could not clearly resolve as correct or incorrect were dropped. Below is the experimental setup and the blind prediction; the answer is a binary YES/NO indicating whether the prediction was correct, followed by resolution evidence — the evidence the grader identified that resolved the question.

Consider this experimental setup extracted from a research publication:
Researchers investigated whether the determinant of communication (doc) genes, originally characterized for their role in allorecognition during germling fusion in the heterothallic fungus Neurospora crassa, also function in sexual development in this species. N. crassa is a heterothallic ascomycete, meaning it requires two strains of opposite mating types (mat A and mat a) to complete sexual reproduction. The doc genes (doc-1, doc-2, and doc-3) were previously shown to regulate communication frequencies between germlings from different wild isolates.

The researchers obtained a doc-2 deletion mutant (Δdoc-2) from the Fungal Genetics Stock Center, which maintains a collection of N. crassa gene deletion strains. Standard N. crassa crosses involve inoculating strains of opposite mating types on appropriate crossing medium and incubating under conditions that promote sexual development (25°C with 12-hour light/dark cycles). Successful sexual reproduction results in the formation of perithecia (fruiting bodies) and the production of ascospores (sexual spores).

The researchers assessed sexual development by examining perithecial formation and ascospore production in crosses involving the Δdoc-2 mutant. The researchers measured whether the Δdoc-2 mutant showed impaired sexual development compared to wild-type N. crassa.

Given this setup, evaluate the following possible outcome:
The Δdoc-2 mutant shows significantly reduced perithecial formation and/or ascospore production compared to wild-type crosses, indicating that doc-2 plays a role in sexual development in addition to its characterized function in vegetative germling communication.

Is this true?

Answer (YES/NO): YES